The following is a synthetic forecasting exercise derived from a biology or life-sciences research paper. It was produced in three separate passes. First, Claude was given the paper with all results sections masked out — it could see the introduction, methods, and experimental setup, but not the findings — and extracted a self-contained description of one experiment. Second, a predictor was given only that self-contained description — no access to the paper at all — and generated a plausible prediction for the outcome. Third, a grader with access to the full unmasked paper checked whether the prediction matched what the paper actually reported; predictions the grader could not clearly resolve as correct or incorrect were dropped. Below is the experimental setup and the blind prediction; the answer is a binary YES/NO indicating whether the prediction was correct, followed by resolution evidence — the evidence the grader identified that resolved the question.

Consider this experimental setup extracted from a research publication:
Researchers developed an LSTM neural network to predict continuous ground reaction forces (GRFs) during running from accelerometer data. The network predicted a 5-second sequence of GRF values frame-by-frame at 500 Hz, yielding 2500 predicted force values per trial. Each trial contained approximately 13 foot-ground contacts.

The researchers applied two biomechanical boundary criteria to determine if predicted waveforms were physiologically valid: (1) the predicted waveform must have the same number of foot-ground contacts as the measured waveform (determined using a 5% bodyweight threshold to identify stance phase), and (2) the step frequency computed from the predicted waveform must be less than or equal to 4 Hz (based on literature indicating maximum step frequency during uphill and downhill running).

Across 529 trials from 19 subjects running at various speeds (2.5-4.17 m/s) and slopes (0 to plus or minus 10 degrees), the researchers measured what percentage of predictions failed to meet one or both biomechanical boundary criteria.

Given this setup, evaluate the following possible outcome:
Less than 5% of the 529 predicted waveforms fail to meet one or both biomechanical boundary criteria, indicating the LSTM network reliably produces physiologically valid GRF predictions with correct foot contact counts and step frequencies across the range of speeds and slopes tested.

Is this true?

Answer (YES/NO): NO